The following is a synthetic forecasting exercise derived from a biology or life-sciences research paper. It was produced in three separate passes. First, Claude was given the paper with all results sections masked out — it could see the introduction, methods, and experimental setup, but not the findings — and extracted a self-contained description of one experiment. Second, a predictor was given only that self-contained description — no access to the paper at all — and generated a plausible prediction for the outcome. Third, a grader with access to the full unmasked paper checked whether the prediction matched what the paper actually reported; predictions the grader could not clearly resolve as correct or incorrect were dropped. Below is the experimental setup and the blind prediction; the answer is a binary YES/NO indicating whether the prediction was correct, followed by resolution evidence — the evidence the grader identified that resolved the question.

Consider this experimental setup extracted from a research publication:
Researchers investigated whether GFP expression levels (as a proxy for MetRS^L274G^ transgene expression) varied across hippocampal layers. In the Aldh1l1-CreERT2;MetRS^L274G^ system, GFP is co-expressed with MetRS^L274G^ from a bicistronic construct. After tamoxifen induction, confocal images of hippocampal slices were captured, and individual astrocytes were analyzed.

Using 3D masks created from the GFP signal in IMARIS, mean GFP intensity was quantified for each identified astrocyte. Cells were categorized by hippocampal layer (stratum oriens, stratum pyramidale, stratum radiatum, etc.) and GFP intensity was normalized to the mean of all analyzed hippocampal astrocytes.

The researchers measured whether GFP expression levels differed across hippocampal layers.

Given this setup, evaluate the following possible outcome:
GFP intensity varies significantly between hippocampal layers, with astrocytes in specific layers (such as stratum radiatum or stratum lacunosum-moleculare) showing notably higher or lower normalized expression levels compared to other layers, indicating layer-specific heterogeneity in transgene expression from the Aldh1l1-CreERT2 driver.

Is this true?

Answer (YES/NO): NO